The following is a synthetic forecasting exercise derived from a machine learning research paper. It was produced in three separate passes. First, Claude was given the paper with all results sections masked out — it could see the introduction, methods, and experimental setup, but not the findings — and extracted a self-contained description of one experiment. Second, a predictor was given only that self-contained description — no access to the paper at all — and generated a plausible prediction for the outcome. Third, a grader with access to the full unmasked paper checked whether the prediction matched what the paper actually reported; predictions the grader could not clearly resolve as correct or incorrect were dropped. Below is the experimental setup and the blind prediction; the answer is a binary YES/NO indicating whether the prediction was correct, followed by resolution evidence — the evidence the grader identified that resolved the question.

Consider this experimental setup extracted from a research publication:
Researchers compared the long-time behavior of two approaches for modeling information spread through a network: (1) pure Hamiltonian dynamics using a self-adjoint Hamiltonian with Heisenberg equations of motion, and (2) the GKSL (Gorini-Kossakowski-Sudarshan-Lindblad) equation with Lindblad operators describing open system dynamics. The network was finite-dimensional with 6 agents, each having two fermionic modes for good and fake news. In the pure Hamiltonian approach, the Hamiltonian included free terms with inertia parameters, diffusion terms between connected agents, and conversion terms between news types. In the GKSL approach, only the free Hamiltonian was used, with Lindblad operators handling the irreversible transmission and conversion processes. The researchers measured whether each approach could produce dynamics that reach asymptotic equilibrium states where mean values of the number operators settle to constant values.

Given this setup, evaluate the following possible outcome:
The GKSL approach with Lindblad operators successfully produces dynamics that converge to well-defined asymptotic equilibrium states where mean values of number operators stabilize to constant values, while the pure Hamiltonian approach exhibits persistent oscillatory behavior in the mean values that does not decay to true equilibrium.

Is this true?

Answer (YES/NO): YES